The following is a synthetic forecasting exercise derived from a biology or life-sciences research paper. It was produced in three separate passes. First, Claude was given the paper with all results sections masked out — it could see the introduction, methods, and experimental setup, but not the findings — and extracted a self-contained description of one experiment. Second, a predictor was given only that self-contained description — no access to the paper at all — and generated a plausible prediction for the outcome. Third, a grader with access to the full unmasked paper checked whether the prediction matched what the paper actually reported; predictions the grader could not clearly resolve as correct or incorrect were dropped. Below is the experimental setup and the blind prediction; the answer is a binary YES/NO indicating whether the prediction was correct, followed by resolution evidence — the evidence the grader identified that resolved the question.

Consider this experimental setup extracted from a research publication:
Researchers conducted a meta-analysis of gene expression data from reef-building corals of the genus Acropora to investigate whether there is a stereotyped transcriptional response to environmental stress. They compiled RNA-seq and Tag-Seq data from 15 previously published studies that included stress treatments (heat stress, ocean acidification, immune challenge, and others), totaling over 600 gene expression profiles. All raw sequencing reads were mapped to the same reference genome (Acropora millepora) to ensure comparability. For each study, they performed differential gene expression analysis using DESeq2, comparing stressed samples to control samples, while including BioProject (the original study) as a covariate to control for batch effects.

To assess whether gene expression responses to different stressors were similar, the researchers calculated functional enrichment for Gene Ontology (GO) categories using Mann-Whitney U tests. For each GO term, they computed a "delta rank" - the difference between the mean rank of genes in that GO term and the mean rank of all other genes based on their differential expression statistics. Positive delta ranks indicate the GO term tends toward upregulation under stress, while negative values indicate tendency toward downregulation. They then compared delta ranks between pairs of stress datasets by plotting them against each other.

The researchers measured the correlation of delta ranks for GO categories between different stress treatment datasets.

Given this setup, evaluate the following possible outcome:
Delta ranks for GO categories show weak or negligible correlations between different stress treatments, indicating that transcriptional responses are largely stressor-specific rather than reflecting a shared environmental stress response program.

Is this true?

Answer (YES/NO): NO